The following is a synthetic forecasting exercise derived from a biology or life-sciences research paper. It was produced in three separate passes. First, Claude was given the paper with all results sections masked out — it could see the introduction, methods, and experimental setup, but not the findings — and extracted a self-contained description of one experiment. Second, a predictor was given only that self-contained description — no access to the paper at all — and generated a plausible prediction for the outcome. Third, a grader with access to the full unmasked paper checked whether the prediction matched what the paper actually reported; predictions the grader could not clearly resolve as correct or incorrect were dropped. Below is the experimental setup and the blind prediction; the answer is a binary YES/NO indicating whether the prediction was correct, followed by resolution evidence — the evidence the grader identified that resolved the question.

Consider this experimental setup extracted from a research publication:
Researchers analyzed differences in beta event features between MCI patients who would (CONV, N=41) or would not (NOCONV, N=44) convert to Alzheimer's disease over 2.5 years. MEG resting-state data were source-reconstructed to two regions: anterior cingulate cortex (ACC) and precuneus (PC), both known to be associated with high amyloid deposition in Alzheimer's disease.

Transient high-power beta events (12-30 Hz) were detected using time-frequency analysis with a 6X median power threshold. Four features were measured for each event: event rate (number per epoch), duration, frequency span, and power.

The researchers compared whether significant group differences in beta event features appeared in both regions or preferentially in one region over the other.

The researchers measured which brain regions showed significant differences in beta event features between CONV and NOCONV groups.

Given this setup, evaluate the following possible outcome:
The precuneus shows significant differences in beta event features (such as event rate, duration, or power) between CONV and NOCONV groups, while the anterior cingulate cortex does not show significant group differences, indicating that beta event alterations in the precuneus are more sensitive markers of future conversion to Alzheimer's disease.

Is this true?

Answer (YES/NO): NO